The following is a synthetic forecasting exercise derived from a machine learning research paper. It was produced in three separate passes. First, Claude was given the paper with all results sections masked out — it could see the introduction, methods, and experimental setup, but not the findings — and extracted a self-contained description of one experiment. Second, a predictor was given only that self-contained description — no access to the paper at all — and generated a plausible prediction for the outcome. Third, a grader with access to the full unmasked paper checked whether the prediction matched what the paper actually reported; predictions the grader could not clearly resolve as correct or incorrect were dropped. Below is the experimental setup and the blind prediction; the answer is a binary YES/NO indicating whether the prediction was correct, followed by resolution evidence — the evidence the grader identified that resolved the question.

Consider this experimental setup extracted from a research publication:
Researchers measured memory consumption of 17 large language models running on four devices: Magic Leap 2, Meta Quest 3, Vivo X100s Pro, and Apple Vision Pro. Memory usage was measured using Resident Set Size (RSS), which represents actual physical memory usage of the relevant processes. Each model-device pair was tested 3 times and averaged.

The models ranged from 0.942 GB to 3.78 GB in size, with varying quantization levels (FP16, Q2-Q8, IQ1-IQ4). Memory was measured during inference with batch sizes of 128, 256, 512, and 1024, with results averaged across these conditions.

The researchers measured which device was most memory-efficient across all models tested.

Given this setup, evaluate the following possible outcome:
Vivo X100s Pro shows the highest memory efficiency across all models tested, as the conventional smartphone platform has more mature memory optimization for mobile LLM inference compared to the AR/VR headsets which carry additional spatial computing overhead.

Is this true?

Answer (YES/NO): NO